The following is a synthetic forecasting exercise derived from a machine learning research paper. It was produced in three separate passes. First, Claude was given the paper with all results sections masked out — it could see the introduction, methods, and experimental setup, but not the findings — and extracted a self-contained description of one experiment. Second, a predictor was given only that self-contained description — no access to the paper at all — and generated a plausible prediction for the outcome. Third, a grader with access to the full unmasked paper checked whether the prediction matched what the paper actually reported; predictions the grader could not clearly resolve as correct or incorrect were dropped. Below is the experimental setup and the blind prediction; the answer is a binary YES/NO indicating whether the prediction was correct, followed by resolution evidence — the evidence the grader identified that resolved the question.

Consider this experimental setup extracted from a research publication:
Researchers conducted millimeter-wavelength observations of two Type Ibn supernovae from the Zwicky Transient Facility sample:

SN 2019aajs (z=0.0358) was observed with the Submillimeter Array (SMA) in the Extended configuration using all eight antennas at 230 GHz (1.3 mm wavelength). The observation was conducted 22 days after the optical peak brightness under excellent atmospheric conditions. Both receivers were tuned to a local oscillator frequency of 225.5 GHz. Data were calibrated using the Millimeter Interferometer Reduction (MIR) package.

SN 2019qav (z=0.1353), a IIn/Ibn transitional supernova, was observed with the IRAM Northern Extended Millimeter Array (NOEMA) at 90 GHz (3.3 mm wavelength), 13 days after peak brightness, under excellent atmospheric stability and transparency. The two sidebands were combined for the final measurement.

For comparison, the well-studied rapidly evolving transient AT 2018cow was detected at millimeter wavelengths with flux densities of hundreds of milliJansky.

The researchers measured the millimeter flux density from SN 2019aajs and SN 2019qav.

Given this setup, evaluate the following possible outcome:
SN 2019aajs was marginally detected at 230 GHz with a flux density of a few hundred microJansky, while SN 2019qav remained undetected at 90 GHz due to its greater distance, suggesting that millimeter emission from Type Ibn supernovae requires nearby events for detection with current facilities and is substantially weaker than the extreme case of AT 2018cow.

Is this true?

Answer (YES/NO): NO